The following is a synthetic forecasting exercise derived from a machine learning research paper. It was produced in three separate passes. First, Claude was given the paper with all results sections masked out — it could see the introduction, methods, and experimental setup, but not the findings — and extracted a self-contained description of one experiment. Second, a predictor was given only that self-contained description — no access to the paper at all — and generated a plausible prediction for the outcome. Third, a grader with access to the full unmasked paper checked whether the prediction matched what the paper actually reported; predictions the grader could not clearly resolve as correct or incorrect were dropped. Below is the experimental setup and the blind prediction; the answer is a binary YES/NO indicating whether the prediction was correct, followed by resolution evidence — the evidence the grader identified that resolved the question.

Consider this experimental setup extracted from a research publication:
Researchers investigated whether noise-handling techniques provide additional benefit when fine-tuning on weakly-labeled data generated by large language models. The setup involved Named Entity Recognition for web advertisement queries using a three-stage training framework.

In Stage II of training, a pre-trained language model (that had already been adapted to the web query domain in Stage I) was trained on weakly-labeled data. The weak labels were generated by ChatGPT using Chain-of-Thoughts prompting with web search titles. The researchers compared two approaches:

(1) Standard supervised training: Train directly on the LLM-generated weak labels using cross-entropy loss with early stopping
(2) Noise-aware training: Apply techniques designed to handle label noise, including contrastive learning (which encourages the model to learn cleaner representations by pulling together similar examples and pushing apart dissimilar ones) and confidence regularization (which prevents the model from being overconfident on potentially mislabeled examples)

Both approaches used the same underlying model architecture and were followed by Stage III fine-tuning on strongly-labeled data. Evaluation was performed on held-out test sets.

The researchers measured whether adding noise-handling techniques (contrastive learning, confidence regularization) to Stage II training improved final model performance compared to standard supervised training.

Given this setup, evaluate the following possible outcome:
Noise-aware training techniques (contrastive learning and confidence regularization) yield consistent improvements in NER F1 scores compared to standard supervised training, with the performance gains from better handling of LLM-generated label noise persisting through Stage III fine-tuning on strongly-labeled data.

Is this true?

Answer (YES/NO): NO